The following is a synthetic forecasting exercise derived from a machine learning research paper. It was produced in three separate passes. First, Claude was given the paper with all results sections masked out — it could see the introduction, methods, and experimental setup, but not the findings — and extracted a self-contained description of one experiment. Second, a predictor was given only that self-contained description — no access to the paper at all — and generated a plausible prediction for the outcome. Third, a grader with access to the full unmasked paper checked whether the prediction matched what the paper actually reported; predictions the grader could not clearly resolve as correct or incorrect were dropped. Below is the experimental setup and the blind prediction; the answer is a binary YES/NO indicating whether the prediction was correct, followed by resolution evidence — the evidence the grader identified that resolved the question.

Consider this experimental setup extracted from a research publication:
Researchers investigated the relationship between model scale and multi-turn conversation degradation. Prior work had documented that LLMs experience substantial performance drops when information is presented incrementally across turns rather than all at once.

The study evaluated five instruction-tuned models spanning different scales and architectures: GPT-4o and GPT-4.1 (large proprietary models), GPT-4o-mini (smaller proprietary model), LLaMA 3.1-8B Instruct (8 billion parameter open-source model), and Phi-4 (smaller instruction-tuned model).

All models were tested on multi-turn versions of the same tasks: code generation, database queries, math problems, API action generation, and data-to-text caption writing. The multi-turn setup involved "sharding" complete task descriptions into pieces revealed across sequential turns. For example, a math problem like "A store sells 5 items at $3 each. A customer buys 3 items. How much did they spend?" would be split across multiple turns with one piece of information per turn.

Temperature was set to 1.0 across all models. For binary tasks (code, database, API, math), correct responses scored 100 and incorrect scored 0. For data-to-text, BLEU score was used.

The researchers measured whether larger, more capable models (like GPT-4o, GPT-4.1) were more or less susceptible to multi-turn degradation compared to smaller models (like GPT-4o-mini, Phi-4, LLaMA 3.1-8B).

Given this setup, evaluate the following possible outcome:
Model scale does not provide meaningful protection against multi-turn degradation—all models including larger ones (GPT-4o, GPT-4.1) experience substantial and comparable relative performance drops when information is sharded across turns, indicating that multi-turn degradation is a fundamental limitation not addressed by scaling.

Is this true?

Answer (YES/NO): YES